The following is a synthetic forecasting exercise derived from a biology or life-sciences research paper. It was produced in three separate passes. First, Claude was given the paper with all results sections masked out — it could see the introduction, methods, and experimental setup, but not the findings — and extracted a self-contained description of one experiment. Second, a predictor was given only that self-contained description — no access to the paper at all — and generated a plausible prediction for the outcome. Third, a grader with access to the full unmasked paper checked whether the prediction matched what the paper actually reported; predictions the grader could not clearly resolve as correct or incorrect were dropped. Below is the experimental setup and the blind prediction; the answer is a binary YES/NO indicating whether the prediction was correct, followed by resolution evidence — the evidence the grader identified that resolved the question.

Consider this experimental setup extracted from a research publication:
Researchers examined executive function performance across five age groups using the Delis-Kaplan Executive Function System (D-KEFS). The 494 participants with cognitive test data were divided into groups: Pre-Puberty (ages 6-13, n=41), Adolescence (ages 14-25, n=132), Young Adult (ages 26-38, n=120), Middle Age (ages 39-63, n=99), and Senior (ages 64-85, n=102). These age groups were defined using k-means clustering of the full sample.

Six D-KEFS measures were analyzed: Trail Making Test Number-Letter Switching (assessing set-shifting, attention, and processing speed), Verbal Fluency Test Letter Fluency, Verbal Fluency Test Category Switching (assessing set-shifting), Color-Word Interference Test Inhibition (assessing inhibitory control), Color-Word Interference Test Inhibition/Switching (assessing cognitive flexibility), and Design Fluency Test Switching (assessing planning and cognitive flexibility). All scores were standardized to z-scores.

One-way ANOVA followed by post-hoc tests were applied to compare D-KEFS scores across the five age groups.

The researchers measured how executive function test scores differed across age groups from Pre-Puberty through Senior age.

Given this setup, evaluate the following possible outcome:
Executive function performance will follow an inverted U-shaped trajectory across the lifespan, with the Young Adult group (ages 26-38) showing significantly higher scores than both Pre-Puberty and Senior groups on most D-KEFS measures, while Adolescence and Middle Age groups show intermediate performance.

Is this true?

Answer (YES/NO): NO